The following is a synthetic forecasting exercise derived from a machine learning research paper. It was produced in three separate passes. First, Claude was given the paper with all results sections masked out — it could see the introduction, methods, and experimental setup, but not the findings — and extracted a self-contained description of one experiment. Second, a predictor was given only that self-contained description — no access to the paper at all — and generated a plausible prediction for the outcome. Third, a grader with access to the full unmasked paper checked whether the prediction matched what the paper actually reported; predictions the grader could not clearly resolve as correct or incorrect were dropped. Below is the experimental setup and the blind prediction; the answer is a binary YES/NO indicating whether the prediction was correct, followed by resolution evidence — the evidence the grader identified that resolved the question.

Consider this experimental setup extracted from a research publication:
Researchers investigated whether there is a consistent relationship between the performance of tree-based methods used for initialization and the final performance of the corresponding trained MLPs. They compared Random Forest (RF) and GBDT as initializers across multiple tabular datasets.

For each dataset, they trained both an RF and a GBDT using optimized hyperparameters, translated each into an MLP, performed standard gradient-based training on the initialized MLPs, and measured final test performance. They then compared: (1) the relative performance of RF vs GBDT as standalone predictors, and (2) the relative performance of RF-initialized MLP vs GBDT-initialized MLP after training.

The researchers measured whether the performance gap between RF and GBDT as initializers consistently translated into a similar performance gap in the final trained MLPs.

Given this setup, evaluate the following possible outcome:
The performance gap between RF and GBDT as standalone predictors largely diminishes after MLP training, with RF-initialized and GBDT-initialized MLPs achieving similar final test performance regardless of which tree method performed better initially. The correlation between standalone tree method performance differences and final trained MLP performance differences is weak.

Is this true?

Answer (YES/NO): NO